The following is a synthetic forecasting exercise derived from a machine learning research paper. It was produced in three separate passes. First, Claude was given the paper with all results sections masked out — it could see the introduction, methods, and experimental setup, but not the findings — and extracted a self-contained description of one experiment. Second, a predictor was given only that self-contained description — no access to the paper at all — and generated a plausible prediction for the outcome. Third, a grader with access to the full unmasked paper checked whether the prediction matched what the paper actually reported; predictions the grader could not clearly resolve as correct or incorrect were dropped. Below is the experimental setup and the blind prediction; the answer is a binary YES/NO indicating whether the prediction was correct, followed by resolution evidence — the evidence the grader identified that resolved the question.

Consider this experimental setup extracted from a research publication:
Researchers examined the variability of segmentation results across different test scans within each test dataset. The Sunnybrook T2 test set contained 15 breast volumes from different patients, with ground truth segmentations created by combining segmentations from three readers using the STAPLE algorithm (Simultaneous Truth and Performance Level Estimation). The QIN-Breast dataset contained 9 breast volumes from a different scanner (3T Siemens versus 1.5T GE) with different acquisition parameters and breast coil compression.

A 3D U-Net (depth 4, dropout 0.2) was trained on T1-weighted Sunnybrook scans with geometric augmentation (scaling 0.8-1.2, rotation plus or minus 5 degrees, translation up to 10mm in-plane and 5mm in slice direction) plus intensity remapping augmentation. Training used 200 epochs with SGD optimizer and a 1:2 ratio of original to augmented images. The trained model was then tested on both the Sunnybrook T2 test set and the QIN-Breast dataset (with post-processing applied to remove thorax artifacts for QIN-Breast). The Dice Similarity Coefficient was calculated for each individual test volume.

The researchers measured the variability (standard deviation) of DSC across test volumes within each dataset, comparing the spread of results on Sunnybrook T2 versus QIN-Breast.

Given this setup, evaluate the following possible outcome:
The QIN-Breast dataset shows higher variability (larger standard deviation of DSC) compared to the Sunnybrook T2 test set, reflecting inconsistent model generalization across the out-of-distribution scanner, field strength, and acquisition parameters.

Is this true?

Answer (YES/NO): NO